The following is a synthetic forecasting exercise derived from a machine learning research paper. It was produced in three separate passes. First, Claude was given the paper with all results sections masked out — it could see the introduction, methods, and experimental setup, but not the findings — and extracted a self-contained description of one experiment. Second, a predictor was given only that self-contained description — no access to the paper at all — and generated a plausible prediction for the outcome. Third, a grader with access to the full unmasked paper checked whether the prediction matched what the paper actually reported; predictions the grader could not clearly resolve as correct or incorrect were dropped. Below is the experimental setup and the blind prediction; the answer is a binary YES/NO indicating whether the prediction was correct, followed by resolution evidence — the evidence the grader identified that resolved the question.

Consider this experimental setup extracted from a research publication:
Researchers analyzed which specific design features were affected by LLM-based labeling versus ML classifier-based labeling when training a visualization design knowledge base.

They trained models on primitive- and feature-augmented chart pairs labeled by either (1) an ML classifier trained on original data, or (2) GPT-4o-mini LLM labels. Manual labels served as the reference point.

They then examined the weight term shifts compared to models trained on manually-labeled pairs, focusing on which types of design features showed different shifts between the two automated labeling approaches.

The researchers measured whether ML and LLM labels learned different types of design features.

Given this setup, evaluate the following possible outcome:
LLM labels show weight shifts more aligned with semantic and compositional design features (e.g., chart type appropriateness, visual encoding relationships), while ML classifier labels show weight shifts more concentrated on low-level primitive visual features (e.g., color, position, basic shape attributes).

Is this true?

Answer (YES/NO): NO